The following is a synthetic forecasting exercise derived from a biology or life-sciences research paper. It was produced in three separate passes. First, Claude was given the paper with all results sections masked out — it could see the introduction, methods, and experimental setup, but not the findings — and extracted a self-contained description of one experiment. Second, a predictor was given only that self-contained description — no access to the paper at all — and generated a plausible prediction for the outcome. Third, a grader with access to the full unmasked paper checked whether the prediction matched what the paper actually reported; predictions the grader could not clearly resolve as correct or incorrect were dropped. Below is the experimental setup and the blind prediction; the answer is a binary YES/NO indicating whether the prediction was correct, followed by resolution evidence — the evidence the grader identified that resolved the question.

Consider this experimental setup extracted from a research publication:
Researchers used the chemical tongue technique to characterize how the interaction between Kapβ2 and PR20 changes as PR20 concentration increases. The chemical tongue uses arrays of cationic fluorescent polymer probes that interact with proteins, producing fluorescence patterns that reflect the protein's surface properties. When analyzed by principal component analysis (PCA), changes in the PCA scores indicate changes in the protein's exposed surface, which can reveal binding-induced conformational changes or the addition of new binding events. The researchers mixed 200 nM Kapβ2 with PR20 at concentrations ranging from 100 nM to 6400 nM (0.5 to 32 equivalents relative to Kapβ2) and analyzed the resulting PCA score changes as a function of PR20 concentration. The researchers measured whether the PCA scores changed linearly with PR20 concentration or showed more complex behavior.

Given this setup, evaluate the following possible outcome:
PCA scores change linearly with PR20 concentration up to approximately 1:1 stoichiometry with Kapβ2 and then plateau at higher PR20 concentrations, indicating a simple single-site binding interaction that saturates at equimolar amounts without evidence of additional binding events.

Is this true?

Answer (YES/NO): NO